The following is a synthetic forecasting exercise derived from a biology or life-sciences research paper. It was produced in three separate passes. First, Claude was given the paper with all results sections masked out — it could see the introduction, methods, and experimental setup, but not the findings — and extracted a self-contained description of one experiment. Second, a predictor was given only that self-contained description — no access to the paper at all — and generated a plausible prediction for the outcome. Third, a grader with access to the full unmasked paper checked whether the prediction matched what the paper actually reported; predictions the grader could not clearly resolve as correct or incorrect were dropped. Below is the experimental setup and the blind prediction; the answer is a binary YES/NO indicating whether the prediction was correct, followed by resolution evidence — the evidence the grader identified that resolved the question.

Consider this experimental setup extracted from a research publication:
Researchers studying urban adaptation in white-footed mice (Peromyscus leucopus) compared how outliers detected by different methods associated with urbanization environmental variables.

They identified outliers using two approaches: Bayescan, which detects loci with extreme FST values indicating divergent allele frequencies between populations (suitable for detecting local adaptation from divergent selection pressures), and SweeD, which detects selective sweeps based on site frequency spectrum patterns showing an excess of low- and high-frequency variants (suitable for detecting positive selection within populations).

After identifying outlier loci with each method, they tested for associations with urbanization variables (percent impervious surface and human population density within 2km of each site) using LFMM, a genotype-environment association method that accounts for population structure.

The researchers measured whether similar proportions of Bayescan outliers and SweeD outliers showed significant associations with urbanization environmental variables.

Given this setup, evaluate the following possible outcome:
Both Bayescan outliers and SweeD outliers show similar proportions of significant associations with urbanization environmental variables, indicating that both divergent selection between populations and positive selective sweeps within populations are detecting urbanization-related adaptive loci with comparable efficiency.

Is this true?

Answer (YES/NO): NO